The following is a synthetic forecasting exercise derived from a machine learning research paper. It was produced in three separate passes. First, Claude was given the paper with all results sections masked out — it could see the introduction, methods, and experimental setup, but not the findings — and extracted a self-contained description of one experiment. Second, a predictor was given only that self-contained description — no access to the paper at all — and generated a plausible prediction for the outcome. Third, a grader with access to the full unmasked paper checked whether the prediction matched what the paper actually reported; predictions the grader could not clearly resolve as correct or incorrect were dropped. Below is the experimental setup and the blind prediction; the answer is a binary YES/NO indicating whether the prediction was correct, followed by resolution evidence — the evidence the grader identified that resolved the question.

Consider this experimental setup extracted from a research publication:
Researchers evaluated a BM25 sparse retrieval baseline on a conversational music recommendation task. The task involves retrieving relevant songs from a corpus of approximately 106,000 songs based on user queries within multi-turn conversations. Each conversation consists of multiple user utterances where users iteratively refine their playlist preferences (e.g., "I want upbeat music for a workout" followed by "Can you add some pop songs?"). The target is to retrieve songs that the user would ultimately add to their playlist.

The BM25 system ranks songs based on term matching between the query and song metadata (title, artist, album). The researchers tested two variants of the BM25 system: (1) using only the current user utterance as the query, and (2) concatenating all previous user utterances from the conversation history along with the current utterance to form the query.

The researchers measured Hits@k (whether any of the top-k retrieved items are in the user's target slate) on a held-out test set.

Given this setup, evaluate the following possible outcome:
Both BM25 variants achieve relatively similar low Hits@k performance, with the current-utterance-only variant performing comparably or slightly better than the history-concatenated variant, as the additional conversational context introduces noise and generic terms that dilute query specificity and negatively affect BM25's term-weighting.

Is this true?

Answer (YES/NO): NO